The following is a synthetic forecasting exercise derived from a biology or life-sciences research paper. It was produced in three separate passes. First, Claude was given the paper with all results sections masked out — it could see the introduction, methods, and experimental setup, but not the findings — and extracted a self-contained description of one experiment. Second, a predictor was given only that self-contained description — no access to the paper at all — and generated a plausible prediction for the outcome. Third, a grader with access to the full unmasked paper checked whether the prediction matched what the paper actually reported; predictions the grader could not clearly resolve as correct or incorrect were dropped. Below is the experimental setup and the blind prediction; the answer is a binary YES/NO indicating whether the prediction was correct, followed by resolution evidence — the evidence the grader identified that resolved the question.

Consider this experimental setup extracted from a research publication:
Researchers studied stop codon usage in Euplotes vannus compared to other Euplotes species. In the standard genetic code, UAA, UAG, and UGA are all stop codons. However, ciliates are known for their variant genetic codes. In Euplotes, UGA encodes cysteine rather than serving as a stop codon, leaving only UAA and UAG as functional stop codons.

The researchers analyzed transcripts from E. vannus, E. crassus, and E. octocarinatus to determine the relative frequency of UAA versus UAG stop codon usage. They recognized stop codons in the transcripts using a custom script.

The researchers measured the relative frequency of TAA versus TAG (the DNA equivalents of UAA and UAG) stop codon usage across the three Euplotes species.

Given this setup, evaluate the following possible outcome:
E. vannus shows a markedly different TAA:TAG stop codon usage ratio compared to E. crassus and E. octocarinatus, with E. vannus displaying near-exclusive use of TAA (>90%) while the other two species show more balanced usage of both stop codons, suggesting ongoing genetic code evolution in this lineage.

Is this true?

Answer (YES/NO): NO